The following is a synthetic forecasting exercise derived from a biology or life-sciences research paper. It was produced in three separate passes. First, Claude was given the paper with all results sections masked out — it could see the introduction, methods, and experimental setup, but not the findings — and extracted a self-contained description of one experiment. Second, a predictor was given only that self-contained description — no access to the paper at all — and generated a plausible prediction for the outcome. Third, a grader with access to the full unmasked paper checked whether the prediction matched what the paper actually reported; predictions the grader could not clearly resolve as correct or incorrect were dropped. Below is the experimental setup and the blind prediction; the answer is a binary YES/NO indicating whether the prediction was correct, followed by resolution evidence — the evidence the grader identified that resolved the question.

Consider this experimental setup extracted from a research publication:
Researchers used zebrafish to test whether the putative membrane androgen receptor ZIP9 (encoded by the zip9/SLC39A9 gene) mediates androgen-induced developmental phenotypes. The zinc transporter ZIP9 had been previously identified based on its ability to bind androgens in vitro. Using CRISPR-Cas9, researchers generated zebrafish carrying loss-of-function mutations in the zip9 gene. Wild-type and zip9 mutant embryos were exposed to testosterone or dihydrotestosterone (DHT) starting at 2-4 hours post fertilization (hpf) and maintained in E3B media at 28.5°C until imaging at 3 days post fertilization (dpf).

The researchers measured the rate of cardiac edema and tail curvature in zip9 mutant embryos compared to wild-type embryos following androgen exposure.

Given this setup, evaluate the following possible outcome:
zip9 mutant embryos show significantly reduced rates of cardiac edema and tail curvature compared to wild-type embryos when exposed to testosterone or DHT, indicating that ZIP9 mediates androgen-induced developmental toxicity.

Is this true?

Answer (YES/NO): NO